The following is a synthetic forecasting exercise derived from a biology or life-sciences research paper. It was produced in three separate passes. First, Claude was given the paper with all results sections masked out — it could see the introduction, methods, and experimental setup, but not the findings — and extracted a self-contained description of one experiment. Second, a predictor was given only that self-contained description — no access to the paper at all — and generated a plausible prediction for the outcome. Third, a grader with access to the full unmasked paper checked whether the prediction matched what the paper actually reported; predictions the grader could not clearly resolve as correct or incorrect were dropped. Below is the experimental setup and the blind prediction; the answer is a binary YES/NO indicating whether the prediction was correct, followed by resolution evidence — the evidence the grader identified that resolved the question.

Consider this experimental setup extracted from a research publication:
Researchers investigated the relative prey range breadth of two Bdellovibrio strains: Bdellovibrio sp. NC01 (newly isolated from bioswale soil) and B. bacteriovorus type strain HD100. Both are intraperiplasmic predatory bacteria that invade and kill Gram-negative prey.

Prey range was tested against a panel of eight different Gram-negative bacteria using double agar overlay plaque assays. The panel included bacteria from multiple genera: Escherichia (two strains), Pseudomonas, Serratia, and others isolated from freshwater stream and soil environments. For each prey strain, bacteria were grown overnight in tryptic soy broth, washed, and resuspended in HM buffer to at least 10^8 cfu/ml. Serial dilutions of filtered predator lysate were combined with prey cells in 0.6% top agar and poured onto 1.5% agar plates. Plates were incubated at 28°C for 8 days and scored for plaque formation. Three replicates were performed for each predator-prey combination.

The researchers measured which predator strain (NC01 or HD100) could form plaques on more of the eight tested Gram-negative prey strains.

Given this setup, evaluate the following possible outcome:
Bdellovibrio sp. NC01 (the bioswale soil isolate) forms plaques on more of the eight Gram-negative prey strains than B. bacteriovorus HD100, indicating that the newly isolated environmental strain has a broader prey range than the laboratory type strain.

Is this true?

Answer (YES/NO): NO